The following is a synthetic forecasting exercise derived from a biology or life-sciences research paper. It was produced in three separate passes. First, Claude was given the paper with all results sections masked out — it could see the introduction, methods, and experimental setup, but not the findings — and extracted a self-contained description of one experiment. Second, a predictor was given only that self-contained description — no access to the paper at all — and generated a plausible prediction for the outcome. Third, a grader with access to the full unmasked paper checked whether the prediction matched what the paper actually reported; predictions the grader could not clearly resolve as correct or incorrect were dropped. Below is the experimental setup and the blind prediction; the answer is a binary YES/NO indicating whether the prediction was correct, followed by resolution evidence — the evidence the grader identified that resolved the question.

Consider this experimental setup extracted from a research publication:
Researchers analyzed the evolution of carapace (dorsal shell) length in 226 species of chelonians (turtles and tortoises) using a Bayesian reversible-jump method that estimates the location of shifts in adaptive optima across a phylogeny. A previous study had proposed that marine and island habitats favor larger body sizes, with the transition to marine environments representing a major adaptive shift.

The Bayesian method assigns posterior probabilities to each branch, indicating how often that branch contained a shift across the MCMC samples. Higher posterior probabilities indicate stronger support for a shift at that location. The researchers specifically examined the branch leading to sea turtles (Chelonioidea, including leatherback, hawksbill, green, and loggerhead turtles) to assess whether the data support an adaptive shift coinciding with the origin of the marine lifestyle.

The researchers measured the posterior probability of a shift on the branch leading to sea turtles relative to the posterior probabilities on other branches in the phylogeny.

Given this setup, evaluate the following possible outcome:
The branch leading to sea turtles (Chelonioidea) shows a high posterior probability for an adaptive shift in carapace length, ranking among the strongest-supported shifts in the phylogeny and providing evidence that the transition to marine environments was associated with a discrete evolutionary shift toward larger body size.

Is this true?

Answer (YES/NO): YES